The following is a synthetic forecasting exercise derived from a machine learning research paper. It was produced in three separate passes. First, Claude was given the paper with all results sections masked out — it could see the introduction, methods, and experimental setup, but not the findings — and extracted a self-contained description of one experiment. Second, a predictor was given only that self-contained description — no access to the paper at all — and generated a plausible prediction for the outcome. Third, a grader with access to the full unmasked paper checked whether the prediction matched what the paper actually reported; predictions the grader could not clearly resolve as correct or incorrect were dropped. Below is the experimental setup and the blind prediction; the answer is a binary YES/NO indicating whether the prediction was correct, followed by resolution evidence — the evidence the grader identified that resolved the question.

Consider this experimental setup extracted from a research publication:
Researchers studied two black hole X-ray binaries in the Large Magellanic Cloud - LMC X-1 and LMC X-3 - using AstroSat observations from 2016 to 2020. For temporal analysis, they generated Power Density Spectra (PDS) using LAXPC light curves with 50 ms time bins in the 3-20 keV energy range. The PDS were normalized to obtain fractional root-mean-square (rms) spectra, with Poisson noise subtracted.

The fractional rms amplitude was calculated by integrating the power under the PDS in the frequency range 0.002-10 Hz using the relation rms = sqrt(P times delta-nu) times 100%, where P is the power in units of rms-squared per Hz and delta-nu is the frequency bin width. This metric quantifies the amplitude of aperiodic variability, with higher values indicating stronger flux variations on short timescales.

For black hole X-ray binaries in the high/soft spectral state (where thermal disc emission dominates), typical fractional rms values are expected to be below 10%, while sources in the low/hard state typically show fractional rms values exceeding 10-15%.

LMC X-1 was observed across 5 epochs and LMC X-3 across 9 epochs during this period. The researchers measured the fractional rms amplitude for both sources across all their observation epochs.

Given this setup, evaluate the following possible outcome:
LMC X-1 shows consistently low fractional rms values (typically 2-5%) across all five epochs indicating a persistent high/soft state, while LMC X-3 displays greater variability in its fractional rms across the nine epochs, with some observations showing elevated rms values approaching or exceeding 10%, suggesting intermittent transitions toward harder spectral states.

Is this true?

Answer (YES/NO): NO